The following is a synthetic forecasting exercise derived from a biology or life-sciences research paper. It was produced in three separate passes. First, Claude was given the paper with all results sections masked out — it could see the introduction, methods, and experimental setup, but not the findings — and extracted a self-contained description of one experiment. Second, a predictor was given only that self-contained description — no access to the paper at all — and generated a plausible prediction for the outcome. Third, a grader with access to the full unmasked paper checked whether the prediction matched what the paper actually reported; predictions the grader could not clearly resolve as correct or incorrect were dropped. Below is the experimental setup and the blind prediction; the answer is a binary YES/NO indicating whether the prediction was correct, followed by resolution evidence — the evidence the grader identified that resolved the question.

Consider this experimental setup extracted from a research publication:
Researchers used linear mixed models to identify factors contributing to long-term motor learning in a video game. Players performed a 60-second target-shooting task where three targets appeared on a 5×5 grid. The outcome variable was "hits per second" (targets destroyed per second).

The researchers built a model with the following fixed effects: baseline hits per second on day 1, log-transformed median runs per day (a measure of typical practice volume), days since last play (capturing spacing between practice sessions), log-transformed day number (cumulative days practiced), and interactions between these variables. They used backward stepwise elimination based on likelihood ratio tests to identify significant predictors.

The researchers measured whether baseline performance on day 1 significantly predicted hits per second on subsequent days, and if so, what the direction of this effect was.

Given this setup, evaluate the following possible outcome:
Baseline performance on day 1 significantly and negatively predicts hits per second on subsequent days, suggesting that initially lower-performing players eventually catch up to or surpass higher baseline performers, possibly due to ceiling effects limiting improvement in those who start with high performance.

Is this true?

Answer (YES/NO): NO